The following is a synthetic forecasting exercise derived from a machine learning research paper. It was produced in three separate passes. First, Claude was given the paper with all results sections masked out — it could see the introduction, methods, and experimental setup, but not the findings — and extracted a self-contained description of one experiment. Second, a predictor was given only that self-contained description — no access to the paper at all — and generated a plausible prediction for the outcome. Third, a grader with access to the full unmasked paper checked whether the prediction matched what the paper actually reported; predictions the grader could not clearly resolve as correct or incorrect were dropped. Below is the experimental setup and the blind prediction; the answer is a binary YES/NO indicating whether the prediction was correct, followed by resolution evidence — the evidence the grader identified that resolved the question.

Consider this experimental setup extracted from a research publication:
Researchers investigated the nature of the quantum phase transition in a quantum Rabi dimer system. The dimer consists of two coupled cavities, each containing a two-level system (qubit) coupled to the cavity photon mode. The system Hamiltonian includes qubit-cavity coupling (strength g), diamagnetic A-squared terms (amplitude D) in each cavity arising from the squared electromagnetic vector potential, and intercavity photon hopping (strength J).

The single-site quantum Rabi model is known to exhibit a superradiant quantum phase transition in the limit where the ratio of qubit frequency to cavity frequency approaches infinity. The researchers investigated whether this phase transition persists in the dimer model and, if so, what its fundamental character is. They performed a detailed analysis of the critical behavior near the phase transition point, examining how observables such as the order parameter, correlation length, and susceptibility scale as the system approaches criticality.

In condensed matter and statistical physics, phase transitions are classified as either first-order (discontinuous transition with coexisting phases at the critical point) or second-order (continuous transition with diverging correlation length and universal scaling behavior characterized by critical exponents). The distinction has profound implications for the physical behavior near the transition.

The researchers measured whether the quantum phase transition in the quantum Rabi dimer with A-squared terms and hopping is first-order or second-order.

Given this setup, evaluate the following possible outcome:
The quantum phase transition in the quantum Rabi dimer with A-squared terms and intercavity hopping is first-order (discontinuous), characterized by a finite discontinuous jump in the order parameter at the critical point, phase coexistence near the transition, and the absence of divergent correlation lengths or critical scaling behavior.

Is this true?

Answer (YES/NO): NO